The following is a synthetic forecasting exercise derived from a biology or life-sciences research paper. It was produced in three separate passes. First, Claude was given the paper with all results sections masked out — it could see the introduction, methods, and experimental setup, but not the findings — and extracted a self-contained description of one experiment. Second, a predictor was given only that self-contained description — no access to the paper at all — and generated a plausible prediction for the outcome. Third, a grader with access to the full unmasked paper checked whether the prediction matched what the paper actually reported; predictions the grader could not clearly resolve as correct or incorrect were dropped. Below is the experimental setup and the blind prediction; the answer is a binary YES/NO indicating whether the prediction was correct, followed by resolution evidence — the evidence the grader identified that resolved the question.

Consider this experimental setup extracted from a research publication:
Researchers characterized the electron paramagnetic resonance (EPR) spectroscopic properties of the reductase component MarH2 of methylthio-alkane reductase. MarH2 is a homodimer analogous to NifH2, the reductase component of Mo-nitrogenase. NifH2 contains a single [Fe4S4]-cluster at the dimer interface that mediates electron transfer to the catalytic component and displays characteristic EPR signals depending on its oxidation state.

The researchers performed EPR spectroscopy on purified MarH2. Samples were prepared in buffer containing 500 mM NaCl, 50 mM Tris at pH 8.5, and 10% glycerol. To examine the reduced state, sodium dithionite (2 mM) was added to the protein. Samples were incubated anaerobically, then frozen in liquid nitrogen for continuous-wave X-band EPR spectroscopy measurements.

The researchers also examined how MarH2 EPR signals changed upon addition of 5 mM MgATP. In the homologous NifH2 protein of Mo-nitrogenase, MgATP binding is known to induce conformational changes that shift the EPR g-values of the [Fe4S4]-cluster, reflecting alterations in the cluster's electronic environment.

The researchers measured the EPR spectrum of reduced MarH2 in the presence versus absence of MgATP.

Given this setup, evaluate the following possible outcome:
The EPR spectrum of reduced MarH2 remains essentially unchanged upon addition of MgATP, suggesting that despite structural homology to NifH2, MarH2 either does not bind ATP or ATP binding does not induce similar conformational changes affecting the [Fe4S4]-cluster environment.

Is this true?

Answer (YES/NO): NO